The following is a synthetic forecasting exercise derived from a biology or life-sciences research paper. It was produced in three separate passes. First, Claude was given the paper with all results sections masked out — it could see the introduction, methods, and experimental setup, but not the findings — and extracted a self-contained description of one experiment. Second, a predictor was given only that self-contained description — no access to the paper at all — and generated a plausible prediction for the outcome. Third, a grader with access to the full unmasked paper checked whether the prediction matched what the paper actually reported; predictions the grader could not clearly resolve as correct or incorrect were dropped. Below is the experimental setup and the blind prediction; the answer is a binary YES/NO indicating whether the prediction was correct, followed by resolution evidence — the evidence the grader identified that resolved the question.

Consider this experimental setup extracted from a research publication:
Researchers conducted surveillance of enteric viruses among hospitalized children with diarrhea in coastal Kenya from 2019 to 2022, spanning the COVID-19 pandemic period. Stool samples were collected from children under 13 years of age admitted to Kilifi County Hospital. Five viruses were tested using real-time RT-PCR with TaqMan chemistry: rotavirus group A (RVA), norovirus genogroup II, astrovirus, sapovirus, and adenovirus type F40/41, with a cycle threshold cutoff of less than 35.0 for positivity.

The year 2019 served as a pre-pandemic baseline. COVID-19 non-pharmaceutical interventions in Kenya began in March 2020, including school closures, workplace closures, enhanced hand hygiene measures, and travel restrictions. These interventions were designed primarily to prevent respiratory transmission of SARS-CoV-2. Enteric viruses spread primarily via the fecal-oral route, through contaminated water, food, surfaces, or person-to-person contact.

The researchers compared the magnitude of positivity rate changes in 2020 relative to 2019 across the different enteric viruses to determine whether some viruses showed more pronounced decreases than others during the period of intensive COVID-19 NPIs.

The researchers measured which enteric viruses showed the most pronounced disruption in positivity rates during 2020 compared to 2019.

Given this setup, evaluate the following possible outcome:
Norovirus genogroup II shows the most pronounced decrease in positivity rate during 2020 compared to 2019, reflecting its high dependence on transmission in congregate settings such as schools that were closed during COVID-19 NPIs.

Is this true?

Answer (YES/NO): NO